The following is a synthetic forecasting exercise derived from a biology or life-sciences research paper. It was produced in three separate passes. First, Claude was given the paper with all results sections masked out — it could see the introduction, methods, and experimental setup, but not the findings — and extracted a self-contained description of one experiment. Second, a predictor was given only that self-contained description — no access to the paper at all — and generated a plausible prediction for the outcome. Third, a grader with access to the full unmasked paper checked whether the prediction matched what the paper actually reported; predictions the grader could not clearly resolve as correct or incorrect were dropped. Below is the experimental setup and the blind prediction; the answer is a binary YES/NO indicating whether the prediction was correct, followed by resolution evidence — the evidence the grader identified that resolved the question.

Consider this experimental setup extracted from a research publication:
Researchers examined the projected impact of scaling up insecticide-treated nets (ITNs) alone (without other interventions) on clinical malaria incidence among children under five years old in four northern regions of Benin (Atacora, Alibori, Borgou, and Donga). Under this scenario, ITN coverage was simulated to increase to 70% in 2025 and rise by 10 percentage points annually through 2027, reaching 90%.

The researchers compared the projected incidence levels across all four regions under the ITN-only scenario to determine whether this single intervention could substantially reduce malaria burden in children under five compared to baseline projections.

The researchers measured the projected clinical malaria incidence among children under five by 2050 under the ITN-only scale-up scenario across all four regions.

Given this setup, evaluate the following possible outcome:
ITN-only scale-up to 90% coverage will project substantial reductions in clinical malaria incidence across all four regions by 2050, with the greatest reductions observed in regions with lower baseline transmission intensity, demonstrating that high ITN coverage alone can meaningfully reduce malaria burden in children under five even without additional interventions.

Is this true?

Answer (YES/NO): NO